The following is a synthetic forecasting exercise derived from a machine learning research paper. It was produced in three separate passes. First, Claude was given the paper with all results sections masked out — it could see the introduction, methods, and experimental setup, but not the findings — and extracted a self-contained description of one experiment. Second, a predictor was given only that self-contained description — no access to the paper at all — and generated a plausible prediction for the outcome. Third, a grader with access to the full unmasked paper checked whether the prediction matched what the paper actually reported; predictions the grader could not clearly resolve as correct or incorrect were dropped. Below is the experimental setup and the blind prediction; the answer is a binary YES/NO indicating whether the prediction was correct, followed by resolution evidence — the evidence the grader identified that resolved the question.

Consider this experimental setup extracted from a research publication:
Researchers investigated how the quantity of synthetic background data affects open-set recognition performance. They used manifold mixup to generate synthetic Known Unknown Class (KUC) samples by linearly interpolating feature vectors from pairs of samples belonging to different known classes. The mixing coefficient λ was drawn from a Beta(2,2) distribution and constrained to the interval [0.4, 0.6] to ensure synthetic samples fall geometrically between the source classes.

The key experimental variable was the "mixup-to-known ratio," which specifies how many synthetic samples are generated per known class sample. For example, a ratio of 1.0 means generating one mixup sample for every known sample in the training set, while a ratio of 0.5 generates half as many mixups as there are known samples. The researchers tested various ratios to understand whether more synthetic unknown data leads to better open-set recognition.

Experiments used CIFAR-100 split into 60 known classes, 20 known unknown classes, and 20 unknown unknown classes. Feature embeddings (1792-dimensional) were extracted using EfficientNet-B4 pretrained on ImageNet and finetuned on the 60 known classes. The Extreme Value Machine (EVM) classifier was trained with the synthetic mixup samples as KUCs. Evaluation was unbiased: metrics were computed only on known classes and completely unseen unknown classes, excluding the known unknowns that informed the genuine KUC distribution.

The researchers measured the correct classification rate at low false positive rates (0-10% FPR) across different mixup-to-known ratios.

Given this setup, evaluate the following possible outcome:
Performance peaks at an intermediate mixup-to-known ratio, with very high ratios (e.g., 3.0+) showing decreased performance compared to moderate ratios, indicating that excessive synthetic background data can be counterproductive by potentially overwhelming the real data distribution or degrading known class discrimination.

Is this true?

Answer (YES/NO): NO